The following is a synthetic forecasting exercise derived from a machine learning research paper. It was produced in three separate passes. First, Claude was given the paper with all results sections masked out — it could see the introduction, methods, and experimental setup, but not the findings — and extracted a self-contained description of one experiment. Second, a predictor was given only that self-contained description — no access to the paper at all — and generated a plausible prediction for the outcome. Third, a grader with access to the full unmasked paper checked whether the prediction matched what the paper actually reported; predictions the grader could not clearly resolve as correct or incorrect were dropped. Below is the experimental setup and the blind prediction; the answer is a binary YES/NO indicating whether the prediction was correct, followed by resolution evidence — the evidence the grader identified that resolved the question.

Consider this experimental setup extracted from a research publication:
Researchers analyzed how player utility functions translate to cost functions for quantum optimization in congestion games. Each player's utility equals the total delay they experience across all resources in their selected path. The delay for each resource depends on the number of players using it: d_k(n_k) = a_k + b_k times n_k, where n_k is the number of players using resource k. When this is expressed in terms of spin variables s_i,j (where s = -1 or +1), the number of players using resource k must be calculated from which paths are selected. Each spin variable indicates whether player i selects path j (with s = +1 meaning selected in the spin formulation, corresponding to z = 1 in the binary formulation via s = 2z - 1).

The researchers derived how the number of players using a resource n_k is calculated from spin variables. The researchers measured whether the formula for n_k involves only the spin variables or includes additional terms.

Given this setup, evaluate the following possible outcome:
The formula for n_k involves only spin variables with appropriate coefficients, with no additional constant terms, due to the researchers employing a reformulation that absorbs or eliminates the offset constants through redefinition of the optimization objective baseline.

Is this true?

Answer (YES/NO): NO